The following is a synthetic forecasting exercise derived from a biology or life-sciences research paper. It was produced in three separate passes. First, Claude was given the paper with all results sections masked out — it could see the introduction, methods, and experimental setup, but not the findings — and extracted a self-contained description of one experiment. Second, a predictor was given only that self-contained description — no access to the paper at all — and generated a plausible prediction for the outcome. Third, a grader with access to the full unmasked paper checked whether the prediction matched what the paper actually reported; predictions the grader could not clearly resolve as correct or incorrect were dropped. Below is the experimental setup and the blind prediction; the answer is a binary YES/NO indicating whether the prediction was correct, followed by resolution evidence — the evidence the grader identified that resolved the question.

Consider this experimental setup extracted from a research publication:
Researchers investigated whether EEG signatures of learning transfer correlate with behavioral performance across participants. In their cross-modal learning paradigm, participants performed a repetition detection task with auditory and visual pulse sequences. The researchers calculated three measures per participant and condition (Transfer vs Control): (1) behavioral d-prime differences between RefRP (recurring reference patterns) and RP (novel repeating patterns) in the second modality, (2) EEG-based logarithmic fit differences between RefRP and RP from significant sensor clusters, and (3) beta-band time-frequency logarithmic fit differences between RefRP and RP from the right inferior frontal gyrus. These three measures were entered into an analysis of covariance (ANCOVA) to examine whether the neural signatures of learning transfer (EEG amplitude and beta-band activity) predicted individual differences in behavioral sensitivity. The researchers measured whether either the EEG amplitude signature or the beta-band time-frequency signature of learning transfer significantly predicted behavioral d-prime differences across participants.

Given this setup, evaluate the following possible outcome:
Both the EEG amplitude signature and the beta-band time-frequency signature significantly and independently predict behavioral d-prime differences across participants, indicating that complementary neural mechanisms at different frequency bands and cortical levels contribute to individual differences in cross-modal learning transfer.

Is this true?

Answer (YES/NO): NO